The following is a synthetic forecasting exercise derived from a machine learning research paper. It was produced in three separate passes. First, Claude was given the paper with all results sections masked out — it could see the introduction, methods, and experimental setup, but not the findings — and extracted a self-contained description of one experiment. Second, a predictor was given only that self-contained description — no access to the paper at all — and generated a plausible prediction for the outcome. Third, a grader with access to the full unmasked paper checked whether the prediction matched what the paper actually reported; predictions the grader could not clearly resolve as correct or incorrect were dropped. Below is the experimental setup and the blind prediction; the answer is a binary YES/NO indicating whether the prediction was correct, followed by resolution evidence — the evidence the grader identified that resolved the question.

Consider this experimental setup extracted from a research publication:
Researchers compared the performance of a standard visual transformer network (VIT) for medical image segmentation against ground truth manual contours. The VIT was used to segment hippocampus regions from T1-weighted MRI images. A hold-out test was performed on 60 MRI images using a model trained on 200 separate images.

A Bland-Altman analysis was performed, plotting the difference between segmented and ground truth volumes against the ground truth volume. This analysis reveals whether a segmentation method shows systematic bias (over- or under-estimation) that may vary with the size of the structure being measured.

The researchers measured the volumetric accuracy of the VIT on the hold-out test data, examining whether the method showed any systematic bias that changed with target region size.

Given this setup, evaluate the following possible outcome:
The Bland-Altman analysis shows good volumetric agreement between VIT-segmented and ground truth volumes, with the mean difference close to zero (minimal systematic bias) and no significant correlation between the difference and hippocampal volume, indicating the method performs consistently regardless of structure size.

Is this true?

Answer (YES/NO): NO